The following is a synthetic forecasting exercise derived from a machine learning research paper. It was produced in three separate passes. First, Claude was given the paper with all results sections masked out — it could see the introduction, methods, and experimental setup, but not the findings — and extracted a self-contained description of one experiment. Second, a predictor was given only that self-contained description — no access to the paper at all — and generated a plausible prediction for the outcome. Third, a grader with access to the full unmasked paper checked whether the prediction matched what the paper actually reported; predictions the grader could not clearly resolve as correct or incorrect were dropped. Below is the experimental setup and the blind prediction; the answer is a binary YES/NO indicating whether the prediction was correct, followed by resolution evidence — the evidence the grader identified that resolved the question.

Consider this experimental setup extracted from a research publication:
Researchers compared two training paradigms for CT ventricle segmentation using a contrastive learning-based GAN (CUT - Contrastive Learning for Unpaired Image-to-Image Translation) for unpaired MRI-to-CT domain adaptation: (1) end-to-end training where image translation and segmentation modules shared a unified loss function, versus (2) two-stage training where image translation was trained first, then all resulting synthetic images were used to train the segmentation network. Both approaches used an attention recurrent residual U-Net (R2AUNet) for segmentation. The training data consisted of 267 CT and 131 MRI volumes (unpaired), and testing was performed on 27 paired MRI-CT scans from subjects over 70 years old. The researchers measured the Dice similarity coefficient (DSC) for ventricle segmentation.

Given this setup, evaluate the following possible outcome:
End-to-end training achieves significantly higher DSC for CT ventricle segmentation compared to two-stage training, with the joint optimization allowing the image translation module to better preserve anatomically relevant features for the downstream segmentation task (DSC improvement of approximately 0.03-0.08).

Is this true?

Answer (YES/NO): YES